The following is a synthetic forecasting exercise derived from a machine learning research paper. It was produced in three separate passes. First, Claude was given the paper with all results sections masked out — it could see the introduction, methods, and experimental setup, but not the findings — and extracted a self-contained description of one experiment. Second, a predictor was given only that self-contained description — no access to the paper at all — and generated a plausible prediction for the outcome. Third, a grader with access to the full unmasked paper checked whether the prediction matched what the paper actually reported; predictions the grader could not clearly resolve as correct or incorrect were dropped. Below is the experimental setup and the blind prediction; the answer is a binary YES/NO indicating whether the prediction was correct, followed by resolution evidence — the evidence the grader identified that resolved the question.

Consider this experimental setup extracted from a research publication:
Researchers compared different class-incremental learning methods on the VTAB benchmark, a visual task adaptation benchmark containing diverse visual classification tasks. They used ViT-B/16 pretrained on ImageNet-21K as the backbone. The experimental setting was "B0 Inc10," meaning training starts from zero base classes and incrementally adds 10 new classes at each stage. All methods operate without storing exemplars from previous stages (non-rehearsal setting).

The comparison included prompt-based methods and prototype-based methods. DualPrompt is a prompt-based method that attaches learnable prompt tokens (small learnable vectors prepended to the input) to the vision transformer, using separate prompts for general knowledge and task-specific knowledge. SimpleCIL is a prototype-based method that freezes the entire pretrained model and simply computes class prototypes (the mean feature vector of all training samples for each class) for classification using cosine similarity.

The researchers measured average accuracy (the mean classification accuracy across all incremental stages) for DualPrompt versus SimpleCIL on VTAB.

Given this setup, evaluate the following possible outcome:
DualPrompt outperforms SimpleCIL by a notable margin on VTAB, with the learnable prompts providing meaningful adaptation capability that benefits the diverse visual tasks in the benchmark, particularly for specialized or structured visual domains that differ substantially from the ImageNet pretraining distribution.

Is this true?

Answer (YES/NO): NO